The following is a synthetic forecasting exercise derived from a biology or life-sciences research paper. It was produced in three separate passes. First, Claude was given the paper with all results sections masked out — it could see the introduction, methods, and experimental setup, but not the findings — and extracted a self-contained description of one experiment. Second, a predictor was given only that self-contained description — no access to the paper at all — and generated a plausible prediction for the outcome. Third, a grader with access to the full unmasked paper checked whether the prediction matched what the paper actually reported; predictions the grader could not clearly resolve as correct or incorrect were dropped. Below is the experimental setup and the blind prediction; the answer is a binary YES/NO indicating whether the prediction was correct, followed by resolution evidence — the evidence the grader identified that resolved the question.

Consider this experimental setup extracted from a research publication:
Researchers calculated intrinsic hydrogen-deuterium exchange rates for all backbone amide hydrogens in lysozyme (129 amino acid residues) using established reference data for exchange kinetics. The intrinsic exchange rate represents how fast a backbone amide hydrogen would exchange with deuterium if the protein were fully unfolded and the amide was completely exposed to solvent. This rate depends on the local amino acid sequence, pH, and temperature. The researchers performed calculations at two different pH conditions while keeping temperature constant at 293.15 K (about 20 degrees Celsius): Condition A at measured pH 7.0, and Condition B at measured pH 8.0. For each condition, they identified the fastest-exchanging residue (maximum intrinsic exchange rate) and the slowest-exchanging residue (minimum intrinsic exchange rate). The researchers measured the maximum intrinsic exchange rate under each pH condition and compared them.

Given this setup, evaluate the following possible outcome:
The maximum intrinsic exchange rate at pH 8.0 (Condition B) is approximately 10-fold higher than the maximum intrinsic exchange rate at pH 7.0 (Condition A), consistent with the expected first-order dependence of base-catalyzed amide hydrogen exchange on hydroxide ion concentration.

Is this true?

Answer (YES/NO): YES